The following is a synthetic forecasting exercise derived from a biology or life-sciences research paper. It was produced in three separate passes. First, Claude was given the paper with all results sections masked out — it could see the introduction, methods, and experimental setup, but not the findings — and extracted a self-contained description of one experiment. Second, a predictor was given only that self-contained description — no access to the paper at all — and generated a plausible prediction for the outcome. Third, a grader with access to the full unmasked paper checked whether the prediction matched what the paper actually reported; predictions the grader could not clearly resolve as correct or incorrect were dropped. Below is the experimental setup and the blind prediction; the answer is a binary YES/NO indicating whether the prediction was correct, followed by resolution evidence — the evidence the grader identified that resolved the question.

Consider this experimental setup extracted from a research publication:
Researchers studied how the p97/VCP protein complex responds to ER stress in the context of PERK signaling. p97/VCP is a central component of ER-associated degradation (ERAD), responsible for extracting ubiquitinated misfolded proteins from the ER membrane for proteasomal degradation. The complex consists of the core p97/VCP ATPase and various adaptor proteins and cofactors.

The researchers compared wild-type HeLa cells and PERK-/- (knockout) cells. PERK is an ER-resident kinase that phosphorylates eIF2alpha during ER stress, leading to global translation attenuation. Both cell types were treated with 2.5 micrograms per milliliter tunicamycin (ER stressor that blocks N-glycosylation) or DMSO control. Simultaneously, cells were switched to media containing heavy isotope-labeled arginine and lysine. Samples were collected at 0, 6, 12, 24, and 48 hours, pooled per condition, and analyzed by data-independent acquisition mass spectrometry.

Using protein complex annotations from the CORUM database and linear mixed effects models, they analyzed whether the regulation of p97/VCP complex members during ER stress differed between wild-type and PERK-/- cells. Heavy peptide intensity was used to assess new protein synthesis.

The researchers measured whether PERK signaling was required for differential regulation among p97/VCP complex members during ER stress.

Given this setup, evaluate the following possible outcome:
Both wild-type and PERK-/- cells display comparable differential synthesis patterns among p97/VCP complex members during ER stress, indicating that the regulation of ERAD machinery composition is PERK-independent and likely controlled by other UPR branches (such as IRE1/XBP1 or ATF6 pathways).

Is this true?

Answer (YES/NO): NO